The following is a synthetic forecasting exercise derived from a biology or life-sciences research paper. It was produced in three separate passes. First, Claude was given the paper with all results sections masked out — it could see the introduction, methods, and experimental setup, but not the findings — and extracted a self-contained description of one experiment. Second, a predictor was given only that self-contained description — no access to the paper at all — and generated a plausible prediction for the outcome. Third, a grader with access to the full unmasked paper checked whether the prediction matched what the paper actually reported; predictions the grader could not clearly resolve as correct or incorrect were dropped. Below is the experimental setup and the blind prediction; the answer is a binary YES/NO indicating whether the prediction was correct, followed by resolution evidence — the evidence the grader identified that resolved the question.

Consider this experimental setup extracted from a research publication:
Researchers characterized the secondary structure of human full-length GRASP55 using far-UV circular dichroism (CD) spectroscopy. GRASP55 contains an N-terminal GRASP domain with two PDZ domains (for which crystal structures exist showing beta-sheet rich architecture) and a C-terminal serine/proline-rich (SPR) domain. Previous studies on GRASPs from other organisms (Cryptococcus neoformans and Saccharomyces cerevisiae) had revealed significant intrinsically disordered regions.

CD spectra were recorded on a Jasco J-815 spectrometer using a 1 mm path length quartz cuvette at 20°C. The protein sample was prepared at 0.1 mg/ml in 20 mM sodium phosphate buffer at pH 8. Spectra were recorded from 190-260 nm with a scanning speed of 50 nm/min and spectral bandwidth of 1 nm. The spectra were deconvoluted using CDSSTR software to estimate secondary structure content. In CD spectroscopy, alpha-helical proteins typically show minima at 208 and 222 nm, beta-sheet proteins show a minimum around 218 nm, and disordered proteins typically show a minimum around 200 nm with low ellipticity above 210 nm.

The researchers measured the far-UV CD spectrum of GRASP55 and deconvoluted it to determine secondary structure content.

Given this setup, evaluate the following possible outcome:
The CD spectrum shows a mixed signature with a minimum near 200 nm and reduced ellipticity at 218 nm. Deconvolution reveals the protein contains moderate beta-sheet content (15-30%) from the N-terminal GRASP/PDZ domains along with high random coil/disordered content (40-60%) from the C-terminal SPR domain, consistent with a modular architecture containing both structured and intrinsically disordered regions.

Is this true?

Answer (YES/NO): YES